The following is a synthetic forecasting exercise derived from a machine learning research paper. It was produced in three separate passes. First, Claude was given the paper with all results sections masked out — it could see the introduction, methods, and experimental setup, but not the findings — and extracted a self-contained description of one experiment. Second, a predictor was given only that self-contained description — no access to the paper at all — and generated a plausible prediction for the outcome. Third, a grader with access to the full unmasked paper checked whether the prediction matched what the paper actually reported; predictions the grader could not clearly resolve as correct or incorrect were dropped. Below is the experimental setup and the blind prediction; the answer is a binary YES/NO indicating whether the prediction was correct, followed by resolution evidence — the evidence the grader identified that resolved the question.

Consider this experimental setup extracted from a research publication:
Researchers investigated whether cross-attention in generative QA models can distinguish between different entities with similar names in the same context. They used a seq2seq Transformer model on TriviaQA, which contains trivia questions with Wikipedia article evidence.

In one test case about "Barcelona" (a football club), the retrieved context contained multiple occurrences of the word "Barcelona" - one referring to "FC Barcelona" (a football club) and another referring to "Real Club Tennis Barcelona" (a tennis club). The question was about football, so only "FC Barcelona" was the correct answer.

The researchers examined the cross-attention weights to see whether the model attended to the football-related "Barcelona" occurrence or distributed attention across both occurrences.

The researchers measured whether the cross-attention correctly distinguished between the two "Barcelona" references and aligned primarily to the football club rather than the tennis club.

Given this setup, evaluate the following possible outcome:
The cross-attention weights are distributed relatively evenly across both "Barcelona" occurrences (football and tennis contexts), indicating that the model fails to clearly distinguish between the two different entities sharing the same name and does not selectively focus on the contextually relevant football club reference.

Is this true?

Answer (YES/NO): NO